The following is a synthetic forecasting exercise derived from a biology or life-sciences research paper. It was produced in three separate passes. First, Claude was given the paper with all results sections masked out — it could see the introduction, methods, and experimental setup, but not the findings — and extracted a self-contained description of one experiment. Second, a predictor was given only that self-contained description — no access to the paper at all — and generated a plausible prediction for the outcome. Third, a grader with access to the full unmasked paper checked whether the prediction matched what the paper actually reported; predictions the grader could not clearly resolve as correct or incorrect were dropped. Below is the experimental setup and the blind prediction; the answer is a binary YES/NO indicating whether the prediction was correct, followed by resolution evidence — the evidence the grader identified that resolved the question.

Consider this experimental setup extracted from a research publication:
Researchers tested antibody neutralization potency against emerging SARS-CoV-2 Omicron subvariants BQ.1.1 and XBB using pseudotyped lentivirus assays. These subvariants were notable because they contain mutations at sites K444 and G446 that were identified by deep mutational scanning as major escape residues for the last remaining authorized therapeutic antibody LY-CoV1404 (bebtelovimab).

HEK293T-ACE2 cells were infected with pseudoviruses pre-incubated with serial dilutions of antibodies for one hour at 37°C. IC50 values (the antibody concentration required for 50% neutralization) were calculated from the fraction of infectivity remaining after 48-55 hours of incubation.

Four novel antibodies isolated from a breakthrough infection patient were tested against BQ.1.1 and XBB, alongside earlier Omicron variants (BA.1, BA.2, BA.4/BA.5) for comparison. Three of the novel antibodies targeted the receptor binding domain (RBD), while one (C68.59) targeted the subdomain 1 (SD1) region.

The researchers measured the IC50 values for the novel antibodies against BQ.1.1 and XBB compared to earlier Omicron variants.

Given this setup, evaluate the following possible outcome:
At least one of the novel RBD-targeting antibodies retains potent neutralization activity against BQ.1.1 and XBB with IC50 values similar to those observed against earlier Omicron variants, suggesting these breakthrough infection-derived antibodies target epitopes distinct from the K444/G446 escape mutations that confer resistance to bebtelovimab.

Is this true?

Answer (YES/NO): YES